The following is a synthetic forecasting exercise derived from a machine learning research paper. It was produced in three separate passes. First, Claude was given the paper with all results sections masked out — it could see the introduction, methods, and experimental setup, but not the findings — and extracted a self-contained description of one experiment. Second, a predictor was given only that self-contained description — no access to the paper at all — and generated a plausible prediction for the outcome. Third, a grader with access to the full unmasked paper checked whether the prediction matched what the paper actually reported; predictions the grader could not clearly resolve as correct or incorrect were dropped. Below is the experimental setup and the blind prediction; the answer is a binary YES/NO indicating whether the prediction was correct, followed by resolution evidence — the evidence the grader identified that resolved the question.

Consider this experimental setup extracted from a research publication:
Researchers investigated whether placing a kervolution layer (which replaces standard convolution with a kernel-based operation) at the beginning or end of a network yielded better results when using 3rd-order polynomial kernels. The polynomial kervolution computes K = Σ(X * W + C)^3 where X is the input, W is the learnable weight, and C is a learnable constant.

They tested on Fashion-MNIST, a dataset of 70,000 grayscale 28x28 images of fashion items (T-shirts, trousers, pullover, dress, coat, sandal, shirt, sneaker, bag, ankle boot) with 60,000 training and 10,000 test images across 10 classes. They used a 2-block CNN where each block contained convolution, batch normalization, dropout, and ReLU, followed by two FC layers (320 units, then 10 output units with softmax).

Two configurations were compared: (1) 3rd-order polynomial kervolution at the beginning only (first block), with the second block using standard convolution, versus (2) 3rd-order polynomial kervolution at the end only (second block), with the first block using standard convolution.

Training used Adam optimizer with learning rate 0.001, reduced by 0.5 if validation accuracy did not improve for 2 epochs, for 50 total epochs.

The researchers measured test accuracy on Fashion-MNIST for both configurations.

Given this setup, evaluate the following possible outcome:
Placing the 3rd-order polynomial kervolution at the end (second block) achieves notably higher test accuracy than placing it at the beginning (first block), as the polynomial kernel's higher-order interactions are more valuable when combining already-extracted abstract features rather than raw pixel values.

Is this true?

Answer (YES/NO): NO